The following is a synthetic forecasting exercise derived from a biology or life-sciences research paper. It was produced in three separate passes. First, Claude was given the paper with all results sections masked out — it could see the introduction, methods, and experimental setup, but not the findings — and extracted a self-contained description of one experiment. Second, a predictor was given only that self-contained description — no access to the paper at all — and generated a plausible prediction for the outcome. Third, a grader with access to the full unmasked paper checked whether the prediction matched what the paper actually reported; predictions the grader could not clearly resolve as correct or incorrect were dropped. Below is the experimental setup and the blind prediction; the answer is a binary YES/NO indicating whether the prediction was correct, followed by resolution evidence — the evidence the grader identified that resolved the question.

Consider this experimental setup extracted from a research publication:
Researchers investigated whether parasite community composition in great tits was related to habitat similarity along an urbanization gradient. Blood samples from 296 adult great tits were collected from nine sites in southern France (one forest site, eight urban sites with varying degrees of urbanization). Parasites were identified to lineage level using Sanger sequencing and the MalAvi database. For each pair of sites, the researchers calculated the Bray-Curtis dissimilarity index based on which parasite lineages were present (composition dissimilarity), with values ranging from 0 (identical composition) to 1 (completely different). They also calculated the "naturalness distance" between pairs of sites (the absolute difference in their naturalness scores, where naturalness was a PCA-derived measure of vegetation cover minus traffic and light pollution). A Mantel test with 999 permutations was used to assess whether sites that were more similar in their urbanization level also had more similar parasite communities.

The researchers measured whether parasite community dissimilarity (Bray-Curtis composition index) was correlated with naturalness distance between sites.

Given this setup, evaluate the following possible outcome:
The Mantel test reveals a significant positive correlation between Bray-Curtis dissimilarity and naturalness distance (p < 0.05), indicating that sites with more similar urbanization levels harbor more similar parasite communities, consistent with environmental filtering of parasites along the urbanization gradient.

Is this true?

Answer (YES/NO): NO